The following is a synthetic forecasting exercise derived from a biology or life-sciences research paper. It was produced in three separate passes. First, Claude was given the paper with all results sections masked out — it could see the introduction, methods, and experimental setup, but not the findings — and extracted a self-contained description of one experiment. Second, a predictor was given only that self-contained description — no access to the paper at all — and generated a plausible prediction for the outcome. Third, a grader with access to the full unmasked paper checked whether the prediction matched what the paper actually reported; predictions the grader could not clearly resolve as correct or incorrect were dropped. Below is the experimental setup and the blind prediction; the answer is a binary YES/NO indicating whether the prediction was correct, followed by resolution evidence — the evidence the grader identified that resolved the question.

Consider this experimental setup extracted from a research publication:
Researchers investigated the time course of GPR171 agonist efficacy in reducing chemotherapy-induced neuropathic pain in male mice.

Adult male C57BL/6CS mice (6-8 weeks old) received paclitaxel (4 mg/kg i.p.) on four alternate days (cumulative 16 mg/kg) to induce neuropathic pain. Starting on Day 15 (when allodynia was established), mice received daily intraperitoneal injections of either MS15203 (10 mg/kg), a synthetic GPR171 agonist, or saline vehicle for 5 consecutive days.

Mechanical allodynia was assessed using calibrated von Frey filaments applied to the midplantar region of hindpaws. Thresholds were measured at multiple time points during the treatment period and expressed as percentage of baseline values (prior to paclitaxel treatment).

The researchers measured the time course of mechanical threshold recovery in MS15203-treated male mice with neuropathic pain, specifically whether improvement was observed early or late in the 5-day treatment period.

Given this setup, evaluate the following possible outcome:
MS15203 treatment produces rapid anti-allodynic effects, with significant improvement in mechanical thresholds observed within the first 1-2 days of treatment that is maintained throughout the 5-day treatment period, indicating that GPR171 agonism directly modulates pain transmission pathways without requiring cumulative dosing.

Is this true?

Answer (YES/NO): NO